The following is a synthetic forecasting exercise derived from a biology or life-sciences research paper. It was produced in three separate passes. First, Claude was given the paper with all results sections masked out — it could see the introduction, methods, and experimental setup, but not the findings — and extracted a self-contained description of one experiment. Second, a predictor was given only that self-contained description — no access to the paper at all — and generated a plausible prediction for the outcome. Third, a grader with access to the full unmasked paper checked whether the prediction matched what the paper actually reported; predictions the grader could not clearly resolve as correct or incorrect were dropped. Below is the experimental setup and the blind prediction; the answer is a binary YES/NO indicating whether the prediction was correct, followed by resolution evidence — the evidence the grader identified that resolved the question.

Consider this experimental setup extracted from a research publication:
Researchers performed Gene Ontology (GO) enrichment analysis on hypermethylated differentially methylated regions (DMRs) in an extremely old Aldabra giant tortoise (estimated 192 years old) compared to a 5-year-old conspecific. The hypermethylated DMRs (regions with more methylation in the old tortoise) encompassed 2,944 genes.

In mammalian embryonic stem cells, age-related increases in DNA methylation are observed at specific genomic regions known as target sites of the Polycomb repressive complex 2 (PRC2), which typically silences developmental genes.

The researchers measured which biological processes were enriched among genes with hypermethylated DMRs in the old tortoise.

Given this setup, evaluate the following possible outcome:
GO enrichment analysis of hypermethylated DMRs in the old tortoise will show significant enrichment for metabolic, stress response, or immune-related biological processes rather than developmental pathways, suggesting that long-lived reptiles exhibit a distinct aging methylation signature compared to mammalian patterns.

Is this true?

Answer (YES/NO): NO